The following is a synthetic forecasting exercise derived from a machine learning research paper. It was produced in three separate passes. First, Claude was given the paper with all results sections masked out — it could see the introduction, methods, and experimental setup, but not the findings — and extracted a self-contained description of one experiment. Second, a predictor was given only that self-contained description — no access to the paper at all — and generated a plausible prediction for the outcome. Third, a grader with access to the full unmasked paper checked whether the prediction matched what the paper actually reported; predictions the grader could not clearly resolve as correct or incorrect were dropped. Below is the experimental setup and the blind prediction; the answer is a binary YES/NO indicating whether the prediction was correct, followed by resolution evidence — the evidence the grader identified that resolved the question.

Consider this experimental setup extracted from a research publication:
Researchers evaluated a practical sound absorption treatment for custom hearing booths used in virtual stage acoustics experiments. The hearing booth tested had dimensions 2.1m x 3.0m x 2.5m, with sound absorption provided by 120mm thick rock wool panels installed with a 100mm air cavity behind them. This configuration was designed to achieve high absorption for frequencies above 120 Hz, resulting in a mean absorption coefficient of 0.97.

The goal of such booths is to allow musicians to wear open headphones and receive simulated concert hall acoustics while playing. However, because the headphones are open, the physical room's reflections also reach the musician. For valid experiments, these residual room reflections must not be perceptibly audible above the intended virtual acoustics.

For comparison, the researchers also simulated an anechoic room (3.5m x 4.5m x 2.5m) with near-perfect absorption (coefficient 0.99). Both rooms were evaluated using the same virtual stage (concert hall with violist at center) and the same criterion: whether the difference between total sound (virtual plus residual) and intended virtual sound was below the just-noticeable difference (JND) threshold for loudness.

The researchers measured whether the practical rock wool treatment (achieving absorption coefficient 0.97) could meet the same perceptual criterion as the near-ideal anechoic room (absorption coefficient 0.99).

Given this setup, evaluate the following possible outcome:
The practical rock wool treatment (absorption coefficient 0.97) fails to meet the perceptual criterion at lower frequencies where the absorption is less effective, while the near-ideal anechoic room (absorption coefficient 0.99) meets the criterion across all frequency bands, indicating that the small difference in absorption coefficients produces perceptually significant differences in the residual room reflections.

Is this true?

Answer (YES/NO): NO